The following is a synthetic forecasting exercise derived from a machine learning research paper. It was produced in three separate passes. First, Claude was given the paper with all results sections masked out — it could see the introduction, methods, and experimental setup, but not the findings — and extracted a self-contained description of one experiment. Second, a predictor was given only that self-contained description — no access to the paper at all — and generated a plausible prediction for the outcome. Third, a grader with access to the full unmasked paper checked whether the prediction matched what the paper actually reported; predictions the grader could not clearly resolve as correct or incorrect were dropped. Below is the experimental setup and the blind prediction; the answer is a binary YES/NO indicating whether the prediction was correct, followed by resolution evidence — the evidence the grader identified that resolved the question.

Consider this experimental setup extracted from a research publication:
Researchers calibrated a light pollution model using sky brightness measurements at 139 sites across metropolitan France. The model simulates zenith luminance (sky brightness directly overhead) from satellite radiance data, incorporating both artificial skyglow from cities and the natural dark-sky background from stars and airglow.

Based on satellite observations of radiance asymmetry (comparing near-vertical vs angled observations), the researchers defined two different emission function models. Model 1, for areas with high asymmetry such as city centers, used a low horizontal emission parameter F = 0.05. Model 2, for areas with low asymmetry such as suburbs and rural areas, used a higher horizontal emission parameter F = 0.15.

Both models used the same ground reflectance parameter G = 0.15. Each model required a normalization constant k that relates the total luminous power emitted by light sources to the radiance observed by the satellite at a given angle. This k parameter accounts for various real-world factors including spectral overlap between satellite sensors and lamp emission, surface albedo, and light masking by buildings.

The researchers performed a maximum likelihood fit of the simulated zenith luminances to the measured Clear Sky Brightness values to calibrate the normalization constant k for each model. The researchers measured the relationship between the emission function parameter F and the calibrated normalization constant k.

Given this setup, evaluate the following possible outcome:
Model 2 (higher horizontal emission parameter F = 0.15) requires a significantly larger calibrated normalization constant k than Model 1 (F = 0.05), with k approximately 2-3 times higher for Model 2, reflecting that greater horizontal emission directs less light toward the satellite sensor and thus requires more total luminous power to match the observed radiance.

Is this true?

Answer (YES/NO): NO